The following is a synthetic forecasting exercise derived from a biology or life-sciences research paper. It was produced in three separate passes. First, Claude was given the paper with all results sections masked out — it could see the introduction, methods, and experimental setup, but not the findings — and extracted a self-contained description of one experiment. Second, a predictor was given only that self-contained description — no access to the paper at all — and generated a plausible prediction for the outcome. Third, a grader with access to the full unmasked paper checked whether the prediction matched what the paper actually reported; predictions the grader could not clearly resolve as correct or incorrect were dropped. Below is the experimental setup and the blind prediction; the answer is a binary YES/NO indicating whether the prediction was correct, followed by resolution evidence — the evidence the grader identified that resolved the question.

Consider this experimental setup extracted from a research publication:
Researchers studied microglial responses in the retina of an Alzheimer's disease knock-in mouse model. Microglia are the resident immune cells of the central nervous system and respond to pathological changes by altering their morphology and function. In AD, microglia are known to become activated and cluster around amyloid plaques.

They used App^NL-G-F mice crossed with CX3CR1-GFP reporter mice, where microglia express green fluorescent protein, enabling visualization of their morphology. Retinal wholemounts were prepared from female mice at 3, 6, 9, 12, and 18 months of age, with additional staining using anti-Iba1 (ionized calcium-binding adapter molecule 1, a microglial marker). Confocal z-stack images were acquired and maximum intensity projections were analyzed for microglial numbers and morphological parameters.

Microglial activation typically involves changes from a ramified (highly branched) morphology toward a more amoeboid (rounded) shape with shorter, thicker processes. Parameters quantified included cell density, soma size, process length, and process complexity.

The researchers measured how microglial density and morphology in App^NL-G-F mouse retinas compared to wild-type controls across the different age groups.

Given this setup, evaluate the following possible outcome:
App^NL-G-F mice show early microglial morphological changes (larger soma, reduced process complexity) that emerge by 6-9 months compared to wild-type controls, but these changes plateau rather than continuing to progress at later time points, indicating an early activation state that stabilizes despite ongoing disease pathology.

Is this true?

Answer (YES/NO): NO